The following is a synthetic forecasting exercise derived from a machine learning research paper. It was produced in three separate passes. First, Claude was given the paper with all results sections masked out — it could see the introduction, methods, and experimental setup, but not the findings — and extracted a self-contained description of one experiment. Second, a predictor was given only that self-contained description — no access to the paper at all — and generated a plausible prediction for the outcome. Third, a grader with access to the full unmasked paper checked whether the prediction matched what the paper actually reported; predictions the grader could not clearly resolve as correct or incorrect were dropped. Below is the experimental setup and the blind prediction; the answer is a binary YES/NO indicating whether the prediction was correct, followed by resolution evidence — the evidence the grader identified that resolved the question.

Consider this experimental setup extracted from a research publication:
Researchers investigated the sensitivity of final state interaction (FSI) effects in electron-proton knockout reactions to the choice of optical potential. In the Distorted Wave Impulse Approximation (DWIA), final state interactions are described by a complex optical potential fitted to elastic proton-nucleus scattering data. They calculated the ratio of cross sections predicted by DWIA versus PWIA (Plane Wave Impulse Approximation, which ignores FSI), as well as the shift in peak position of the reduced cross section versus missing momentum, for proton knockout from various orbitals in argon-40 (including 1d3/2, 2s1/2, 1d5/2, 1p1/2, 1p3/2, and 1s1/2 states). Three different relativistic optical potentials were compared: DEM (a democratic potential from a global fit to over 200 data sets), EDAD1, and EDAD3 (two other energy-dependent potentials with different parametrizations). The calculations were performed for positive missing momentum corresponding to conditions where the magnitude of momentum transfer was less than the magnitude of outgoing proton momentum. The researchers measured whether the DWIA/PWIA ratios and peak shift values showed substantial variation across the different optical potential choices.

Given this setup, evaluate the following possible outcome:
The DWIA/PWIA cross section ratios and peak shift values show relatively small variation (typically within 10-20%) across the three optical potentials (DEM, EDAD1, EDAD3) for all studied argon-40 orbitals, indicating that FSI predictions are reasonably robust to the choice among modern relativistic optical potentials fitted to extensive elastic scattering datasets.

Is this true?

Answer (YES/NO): NO